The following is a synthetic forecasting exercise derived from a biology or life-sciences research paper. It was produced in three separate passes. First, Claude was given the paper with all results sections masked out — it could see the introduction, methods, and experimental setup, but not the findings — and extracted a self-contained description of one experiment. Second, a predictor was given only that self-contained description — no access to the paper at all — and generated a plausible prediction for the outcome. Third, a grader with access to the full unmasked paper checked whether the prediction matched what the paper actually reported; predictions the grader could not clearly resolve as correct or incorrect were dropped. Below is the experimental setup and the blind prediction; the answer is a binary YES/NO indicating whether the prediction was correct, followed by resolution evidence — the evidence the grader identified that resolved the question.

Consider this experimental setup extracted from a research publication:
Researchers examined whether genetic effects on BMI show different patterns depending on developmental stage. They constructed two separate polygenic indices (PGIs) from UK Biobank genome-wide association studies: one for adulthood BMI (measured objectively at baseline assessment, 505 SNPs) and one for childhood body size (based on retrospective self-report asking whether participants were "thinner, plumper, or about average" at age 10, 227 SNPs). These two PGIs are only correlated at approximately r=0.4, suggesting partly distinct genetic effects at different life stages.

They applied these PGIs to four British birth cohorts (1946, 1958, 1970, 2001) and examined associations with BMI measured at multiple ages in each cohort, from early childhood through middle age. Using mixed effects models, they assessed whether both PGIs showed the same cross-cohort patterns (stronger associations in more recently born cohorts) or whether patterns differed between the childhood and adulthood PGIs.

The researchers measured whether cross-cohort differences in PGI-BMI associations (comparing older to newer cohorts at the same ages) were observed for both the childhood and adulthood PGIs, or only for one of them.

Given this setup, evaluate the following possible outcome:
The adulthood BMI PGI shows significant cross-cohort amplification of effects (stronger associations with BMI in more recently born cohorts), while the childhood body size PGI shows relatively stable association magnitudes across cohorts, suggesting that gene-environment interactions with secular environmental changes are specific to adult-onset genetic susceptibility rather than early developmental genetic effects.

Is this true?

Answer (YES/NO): NO